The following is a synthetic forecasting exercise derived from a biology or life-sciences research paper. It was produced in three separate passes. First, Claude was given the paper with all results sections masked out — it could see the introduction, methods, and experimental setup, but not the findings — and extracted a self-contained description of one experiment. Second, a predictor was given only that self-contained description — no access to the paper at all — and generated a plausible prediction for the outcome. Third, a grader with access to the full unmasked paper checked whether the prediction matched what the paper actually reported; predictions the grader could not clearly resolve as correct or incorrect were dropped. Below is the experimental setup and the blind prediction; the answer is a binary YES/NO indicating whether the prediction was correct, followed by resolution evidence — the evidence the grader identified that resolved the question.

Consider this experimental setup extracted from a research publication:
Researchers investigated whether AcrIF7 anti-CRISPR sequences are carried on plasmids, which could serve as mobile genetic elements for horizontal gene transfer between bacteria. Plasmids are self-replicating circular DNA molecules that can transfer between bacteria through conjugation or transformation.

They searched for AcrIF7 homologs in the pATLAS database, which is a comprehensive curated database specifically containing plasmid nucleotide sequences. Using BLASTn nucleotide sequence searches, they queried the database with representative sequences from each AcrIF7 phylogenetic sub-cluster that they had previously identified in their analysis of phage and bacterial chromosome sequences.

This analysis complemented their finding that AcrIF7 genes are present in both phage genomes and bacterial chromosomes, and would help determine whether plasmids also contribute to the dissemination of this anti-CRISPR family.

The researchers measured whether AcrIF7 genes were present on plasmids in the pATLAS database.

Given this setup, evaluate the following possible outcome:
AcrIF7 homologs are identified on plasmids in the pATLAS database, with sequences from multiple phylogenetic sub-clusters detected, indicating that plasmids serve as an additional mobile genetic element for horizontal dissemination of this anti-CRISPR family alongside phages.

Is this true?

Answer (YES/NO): NO